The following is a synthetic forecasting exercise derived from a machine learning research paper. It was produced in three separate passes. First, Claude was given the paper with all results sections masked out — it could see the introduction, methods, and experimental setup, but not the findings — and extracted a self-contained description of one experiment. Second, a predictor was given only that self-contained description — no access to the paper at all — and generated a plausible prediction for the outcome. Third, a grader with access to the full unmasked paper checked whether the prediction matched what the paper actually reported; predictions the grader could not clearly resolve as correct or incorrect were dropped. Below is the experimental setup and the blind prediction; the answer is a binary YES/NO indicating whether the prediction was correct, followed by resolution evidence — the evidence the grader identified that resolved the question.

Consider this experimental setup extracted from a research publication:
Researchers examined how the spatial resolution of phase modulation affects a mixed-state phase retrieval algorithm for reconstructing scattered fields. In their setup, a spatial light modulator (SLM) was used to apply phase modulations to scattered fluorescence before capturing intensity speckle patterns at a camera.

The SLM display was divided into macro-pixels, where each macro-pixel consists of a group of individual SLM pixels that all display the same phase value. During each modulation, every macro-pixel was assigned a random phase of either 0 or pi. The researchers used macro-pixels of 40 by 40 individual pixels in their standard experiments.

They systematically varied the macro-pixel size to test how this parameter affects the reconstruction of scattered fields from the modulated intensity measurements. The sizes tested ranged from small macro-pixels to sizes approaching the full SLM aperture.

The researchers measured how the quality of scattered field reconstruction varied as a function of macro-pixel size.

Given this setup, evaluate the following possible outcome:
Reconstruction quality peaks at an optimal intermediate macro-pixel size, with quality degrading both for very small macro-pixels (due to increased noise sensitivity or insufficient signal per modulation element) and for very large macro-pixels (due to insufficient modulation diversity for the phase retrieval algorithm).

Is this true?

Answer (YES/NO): NO